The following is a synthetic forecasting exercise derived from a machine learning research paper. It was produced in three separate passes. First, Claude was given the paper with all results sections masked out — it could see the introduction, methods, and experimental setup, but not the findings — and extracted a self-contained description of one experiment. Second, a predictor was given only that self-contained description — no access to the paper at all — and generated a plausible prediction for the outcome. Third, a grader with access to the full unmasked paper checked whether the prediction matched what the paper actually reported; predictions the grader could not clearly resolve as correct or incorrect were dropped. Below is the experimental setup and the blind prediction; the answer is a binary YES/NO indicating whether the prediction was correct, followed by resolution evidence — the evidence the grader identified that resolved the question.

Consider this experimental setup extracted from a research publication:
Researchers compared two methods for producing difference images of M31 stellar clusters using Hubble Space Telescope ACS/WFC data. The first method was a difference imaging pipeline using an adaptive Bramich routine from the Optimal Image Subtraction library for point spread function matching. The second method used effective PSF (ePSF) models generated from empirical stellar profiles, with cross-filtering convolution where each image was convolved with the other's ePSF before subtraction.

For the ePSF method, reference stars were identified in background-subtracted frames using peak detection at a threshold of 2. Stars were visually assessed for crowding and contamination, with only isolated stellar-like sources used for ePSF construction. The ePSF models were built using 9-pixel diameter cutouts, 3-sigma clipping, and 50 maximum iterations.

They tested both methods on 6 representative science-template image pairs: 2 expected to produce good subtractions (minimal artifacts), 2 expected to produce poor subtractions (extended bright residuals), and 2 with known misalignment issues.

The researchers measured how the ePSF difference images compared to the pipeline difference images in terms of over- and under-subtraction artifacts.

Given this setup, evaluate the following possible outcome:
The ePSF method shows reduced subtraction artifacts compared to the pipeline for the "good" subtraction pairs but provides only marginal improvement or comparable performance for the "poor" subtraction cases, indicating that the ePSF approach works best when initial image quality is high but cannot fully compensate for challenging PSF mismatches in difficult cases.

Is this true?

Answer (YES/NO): NO